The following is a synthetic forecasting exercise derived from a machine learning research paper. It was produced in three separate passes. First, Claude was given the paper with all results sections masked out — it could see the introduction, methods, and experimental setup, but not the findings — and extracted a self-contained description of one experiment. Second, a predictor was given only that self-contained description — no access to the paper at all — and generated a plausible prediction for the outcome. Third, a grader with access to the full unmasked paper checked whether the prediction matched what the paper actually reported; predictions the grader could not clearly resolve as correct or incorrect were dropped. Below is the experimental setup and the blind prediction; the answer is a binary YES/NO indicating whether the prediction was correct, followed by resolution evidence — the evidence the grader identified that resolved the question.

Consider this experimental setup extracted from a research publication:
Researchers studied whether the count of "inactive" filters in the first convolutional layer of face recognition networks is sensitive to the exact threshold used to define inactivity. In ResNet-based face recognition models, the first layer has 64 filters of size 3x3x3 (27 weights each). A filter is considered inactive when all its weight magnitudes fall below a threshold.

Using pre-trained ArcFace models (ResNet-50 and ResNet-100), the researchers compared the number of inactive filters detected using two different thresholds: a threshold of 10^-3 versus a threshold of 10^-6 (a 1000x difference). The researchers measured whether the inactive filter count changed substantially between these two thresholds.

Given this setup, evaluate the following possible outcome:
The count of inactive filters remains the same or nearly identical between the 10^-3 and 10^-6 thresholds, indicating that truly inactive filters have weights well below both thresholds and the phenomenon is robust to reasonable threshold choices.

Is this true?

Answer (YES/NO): YES